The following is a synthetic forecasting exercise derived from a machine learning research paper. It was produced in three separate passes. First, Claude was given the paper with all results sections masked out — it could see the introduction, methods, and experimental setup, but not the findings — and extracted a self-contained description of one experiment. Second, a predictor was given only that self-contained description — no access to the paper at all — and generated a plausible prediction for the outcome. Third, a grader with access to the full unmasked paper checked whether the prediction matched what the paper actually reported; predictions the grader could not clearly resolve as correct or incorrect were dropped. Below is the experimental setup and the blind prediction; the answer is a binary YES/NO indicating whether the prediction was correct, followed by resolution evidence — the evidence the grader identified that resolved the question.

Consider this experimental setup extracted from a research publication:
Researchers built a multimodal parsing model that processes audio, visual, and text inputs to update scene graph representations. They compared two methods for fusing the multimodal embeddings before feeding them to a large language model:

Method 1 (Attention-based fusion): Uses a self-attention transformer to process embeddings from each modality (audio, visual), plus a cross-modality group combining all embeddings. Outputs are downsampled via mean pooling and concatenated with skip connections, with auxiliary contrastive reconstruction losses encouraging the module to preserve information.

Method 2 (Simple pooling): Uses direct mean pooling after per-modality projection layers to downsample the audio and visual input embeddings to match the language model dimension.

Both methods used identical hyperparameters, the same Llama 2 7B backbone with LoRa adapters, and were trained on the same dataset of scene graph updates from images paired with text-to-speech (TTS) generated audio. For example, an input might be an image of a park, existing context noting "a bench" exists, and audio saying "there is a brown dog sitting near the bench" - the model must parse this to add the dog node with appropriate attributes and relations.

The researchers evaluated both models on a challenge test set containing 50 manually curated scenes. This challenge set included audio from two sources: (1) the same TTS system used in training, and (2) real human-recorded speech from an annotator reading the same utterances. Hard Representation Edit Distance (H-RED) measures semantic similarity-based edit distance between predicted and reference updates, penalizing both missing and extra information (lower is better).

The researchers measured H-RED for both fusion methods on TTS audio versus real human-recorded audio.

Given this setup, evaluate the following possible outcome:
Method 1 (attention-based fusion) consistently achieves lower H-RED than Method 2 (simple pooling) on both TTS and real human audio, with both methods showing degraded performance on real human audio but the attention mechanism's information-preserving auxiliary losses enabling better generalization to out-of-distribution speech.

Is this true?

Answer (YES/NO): NO